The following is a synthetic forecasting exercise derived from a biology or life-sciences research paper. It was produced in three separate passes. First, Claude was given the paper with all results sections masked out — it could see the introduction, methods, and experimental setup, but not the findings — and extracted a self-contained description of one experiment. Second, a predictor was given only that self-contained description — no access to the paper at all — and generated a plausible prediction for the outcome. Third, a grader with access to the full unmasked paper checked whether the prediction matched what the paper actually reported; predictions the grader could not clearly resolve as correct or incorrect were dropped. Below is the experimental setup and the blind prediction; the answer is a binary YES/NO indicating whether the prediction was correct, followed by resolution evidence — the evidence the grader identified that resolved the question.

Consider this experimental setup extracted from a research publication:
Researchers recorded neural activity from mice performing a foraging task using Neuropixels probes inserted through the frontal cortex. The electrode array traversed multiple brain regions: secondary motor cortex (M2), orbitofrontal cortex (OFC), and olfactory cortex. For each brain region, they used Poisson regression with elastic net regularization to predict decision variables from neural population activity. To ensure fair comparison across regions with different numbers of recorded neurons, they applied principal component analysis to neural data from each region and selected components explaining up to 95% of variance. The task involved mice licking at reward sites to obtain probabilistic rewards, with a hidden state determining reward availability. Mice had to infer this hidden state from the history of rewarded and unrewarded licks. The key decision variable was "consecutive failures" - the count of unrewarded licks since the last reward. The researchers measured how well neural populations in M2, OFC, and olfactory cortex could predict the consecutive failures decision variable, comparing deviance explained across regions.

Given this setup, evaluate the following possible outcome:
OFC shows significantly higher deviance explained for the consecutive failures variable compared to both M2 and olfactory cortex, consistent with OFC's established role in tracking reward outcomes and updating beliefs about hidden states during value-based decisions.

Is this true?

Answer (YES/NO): NO